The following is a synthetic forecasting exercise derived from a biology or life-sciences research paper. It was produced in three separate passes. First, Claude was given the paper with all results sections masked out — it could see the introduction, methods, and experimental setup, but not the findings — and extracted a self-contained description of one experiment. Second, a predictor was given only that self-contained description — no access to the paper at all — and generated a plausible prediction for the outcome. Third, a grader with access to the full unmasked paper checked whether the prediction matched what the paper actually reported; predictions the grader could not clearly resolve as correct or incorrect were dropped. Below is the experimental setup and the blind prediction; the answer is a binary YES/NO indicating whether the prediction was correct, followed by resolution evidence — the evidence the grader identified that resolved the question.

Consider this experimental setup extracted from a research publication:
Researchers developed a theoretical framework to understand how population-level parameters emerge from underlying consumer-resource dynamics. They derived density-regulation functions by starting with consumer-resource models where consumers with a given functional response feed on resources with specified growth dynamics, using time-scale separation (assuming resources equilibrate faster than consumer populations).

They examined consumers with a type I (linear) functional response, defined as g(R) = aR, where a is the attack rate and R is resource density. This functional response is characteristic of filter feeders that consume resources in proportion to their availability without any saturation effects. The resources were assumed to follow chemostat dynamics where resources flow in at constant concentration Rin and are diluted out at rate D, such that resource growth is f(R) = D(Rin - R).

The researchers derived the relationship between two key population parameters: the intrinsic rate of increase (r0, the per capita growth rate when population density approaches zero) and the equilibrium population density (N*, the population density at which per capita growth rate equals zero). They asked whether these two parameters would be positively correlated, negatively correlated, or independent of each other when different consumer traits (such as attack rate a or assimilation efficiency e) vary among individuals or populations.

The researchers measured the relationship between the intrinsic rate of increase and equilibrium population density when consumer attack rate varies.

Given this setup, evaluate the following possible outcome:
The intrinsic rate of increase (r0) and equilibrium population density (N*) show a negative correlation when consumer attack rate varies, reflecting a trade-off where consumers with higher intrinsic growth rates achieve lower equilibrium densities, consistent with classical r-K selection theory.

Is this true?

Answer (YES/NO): NO